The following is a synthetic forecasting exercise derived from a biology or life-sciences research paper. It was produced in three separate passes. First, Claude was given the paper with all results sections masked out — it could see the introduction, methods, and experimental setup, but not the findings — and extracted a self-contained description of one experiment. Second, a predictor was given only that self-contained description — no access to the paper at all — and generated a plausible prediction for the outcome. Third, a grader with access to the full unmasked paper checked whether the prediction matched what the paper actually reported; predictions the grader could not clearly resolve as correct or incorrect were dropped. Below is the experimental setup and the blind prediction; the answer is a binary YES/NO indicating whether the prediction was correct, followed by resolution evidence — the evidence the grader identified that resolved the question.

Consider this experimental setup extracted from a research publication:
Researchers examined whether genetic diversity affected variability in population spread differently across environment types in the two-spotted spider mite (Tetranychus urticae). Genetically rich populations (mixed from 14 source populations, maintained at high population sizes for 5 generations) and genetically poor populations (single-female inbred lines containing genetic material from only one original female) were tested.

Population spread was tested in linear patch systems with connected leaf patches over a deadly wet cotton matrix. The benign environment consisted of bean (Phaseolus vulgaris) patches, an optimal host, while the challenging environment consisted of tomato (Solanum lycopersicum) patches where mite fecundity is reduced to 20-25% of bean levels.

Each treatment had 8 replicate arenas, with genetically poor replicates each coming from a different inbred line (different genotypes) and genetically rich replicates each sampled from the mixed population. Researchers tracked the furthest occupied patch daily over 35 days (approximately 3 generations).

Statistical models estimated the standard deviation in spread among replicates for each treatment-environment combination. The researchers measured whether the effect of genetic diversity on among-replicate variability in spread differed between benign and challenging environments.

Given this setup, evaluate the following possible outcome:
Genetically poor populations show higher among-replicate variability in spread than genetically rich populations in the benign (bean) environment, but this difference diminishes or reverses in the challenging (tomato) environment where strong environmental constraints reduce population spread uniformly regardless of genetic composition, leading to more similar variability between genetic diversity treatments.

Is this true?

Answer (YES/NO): NO